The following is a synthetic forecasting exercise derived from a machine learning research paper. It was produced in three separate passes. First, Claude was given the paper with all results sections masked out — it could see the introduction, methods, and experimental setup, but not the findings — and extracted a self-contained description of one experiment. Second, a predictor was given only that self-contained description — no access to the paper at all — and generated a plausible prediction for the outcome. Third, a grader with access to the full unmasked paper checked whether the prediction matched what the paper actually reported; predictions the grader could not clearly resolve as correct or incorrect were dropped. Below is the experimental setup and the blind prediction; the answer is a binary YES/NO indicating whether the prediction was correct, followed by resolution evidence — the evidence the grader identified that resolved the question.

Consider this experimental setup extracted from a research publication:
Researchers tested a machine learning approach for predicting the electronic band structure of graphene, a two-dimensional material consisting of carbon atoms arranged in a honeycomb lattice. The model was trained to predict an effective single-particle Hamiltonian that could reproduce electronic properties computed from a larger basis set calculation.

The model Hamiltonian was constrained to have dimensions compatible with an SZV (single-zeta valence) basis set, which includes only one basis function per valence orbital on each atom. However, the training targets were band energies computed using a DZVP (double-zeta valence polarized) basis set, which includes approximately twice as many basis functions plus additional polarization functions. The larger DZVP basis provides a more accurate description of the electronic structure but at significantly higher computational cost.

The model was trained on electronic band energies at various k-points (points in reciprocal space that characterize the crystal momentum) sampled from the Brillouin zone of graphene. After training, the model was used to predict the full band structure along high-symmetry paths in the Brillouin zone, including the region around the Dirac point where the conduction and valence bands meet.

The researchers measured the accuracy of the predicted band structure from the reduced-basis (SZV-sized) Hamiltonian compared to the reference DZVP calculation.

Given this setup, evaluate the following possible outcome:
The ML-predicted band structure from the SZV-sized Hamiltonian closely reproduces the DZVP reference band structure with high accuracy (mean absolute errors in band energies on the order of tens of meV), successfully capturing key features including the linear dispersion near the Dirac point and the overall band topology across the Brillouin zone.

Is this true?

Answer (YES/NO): NO